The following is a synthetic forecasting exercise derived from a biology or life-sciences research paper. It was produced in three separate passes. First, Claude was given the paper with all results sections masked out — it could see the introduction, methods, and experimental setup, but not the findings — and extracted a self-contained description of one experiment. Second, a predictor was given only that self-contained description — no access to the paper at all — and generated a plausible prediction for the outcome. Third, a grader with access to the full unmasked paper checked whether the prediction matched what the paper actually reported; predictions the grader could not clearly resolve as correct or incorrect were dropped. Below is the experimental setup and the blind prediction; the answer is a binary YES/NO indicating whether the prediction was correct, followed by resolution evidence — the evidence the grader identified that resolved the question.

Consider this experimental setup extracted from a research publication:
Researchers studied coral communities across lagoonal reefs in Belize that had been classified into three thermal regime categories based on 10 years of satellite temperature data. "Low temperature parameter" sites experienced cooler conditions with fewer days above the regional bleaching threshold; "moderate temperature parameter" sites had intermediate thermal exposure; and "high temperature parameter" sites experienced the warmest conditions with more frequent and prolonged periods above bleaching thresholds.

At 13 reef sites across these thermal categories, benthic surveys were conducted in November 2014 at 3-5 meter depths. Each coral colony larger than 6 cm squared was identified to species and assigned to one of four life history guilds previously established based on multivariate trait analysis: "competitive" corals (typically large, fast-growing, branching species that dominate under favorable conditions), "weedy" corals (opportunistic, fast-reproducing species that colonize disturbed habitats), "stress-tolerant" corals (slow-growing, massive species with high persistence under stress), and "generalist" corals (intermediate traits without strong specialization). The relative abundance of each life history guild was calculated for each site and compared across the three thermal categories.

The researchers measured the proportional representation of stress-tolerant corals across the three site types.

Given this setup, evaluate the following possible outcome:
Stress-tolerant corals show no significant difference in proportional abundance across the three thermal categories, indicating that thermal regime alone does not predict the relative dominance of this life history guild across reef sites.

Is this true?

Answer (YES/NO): NO